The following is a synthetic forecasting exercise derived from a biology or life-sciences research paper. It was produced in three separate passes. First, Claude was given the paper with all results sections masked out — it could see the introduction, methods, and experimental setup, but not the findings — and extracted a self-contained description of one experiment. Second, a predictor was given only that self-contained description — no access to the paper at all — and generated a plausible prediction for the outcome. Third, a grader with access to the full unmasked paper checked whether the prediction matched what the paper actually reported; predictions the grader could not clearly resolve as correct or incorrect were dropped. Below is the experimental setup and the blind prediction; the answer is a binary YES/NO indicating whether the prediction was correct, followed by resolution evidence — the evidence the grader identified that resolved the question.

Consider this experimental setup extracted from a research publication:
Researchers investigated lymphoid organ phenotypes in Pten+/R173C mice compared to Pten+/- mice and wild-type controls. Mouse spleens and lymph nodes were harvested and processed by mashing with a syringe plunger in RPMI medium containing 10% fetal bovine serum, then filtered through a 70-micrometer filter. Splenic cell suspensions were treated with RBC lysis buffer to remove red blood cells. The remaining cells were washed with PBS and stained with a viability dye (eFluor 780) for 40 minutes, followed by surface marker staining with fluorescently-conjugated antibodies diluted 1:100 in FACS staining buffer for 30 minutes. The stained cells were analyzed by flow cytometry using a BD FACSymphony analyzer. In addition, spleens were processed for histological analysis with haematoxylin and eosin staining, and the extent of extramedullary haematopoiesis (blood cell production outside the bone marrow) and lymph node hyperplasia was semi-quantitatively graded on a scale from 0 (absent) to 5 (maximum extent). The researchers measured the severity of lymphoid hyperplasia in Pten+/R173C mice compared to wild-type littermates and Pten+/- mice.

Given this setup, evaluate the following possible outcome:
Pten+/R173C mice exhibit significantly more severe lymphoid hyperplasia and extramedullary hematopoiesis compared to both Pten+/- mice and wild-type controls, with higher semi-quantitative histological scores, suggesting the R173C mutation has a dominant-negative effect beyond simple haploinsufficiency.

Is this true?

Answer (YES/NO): NO